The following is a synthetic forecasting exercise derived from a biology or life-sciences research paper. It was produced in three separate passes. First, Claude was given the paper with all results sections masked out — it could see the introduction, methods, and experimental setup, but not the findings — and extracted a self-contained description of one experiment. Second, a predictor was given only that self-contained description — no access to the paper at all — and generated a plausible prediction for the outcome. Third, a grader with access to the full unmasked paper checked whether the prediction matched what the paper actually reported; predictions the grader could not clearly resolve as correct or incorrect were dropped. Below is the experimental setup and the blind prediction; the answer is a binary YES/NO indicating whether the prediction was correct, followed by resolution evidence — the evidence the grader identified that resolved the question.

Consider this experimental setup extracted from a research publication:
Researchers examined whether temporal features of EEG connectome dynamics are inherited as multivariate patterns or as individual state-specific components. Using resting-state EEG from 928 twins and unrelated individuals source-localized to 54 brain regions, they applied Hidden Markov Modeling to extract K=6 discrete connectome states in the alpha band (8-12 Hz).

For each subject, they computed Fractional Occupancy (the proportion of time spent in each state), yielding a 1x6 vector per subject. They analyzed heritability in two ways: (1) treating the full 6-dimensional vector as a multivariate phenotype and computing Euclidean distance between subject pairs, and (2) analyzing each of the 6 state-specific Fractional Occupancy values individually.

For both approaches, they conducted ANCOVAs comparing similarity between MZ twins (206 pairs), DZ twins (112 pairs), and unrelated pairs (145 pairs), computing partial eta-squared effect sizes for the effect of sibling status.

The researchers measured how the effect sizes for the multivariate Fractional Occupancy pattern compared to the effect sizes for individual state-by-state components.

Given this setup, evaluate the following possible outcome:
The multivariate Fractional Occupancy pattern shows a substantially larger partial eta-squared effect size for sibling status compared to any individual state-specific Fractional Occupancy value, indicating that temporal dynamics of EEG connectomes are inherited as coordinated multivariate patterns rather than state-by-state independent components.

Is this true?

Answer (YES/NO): YES